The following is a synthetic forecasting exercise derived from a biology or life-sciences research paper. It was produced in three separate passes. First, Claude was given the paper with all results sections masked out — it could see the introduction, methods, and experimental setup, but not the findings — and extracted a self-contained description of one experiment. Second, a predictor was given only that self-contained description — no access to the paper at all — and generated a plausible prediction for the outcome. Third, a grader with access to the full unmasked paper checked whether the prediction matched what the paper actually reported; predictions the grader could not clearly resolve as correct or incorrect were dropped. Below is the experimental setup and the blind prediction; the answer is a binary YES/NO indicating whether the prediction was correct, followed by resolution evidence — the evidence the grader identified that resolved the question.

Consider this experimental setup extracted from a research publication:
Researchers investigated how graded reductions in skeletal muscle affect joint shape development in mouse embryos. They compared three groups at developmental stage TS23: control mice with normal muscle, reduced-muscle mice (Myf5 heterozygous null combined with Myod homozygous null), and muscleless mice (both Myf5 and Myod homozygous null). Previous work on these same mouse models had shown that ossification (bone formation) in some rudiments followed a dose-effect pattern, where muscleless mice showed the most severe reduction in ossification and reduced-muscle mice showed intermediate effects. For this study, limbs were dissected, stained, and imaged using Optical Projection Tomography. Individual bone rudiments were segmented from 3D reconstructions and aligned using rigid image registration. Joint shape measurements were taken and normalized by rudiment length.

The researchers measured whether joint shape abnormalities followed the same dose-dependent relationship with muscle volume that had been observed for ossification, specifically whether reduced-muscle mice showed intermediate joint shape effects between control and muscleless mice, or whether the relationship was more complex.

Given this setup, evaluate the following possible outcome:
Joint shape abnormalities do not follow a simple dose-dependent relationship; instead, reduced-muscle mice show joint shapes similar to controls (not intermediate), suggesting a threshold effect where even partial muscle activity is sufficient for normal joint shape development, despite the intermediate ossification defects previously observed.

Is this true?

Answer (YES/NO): NO